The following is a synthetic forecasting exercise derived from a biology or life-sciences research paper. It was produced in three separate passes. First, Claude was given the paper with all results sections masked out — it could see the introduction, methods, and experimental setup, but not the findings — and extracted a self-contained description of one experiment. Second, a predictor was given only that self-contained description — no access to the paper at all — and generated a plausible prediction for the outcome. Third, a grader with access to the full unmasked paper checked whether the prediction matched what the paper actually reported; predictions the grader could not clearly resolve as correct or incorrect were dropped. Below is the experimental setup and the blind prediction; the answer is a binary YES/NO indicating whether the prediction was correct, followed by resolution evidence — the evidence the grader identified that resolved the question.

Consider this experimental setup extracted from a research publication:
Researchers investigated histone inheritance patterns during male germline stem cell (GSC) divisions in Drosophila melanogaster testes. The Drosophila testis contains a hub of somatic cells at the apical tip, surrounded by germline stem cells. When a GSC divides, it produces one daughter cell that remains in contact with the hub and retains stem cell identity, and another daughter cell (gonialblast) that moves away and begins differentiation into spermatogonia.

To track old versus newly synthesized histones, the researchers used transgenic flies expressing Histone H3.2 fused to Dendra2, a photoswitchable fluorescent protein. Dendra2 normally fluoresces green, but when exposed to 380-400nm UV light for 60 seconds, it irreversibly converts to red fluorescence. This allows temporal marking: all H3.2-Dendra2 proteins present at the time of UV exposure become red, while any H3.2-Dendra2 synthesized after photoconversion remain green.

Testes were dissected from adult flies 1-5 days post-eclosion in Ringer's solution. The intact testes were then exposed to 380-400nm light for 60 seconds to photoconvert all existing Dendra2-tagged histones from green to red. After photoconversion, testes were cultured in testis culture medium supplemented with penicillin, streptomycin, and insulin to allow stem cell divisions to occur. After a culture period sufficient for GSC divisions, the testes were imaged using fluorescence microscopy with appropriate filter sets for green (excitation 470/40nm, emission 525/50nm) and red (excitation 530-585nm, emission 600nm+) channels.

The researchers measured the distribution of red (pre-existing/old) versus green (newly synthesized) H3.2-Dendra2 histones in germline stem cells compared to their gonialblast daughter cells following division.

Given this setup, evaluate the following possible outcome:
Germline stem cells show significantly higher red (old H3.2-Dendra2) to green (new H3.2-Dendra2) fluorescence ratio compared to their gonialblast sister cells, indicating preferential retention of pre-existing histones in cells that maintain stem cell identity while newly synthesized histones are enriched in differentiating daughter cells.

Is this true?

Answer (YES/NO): NO